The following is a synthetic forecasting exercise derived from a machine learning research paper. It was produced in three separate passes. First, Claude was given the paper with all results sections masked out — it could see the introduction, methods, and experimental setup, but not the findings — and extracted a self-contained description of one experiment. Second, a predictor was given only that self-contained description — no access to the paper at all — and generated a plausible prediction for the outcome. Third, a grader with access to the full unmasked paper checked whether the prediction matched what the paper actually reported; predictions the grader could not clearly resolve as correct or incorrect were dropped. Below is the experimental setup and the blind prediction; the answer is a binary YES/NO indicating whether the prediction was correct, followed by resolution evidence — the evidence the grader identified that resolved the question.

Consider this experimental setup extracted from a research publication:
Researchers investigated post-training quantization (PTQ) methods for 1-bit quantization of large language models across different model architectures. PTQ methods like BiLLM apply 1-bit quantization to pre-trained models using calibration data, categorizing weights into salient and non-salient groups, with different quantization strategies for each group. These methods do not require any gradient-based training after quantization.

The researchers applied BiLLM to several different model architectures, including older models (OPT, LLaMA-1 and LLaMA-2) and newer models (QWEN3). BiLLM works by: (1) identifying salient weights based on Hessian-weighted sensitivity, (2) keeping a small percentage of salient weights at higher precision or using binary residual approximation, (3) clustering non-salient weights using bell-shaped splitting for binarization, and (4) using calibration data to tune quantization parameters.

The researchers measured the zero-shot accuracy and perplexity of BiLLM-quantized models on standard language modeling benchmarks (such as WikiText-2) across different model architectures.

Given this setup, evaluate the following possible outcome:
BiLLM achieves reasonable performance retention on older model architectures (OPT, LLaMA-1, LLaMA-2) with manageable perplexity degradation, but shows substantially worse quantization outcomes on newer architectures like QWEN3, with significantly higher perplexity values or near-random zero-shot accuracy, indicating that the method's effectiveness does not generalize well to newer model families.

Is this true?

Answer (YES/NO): YES